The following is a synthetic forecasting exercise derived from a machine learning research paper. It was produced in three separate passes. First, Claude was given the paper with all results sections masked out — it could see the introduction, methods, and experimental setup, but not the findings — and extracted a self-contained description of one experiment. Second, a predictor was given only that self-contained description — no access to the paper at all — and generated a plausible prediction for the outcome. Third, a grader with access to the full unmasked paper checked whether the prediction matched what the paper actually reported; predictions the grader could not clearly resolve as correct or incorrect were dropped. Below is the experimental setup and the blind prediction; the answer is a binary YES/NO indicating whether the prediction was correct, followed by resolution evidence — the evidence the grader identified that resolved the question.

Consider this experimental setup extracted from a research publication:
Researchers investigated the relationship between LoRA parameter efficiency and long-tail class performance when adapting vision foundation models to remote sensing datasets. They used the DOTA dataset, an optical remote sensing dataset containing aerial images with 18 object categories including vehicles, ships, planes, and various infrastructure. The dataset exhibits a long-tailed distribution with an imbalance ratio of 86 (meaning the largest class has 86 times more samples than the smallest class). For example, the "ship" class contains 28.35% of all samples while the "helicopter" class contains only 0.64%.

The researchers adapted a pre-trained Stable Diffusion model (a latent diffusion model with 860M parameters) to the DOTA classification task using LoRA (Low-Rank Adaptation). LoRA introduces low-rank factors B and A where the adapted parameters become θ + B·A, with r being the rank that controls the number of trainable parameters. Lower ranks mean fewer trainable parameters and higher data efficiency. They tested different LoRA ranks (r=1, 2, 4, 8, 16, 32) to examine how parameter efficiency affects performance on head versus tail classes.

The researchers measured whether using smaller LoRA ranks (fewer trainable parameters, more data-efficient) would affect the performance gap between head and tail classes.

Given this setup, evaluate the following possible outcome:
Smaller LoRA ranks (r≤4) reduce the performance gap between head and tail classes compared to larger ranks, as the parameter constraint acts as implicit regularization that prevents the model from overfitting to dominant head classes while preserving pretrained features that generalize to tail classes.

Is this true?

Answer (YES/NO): NO